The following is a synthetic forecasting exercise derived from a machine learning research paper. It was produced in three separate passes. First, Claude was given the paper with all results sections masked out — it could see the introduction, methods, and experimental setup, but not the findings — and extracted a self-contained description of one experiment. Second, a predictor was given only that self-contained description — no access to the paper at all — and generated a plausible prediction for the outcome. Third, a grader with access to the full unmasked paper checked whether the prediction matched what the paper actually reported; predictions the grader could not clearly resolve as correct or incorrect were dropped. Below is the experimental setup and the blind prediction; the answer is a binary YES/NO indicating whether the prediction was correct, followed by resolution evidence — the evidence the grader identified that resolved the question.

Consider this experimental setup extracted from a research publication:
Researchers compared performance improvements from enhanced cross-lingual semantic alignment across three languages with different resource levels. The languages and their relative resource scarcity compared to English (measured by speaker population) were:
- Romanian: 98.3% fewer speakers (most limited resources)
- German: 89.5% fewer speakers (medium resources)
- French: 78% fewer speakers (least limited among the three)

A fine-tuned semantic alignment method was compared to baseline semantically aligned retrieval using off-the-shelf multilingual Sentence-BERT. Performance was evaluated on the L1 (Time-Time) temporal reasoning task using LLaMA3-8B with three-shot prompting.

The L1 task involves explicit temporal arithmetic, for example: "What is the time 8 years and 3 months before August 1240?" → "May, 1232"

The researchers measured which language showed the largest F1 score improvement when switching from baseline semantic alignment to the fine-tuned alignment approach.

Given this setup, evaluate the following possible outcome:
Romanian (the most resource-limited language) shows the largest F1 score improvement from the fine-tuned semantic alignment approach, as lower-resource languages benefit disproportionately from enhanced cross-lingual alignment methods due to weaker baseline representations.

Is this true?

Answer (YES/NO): NO